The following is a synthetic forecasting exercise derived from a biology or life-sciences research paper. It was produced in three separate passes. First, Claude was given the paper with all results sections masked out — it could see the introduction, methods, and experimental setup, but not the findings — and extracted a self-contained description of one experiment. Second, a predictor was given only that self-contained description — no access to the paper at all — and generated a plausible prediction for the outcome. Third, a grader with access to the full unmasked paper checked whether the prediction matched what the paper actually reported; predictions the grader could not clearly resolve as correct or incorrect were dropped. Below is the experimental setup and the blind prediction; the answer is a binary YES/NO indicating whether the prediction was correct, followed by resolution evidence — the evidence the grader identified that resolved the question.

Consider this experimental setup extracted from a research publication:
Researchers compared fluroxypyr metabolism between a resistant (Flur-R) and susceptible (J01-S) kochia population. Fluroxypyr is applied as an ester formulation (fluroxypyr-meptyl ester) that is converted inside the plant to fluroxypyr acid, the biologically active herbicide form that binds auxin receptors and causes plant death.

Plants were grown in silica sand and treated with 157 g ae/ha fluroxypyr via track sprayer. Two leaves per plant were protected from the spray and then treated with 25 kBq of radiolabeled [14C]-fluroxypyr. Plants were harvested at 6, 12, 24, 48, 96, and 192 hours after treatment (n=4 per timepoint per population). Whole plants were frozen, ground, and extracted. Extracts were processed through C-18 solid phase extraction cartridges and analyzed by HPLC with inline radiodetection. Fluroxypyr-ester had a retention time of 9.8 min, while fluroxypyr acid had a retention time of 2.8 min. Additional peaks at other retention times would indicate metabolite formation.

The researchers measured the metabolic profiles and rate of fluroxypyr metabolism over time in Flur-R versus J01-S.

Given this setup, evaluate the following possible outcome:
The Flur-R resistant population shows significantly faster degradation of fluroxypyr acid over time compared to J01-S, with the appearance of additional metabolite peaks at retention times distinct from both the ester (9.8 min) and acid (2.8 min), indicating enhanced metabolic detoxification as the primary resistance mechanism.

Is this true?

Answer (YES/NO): YES